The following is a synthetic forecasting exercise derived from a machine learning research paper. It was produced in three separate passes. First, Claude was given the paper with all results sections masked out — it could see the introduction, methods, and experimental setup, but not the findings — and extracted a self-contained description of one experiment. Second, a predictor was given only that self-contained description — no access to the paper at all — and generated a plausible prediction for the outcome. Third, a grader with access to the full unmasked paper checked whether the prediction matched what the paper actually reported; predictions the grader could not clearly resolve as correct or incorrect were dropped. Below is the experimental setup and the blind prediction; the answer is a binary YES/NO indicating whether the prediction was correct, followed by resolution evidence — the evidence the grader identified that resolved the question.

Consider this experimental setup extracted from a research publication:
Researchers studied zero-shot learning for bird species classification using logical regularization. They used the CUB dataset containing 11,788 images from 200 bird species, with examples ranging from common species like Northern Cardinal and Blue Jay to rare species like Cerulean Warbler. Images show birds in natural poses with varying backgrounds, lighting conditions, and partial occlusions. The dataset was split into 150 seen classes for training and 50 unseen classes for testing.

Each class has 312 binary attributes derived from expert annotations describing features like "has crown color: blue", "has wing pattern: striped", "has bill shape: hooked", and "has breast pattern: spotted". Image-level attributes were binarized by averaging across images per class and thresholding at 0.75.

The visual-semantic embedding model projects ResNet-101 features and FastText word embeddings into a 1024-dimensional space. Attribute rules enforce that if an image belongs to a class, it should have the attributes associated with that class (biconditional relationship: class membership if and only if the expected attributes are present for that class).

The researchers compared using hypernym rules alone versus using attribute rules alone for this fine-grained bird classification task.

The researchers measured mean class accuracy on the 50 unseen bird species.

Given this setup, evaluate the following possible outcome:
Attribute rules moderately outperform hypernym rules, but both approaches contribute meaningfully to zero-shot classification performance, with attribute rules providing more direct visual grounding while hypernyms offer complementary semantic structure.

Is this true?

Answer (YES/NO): YES